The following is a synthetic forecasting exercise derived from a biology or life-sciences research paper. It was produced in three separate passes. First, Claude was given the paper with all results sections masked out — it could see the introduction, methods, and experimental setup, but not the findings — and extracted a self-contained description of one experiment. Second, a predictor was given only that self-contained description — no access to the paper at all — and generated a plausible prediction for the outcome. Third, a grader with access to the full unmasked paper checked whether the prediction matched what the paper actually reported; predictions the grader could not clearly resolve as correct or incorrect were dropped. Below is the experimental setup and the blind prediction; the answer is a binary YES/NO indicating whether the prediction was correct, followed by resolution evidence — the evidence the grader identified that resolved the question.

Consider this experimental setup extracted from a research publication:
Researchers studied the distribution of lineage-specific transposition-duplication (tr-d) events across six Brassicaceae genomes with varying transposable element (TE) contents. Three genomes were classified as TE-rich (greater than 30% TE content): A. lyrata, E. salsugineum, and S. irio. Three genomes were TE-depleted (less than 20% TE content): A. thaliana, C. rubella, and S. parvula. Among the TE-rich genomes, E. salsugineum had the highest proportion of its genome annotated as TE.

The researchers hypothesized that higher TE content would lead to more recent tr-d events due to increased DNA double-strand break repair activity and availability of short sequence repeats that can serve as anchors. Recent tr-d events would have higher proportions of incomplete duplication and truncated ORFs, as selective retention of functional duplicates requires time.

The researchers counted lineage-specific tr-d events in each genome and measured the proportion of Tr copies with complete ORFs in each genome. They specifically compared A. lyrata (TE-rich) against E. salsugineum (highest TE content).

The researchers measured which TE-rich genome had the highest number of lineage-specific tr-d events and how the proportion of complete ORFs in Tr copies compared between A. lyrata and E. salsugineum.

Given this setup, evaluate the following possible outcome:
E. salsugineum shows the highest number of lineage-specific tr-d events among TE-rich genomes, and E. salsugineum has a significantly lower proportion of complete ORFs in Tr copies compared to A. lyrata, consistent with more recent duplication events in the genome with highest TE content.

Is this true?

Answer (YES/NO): NO